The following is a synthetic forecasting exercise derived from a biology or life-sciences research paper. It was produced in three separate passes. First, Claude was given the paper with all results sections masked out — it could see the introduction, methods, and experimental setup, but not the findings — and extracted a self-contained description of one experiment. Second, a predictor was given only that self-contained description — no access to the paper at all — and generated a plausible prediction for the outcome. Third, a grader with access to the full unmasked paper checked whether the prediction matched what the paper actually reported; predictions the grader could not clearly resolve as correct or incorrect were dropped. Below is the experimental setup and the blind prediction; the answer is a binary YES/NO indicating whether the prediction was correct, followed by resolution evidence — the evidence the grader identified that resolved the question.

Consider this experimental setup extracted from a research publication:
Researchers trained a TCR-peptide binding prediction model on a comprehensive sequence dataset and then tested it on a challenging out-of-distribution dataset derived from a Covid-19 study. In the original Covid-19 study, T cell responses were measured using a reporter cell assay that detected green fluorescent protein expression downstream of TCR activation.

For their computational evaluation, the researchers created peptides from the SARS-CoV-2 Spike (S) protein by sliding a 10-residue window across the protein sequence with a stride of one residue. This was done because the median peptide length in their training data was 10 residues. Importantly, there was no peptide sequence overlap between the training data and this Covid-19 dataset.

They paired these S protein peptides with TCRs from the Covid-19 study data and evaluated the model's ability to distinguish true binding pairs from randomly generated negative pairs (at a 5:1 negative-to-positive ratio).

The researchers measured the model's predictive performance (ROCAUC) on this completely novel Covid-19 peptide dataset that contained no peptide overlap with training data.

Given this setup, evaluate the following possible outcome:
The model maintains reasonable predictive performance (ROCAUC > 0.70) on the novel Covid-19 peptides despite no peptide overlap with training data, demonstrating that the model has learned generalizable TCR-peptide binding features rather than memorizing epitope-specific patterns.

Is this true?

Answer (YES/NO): NO